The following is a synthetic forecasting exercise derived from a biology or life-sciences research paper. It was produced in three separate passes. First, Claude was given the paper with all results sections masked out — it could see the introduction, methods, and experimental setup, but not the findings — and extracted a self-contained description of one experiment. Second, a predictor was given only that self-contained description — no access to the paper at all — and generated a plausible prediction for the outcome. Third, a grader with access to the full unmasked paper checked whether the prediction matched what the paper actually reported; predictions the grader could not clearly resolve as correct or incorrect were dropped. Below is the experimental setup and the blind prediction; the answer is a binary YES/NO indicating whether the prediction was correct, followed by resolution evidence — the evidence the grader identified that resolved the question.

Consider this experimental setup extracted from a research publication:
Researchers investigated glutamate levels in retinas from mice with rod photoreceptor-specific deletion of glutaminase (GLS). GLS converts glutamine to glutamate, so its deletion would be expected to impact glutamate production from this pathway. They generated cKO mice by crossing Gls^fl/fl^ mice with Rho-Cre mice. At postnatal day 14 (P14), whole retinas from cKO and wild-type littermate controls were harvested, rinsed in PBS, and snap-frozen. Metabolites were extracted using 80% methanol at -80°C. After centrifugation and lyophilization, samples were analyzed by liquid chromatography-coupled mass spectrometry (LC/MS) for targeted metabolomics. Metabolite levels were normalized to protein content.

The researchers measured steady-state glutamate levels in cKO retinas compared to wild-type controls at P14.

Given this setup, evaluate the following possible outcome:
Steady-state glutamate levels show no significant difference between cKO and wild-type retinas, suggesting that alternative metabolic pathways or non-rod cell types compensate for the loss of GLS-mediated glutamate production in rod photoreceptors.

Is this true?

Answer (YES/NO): NO